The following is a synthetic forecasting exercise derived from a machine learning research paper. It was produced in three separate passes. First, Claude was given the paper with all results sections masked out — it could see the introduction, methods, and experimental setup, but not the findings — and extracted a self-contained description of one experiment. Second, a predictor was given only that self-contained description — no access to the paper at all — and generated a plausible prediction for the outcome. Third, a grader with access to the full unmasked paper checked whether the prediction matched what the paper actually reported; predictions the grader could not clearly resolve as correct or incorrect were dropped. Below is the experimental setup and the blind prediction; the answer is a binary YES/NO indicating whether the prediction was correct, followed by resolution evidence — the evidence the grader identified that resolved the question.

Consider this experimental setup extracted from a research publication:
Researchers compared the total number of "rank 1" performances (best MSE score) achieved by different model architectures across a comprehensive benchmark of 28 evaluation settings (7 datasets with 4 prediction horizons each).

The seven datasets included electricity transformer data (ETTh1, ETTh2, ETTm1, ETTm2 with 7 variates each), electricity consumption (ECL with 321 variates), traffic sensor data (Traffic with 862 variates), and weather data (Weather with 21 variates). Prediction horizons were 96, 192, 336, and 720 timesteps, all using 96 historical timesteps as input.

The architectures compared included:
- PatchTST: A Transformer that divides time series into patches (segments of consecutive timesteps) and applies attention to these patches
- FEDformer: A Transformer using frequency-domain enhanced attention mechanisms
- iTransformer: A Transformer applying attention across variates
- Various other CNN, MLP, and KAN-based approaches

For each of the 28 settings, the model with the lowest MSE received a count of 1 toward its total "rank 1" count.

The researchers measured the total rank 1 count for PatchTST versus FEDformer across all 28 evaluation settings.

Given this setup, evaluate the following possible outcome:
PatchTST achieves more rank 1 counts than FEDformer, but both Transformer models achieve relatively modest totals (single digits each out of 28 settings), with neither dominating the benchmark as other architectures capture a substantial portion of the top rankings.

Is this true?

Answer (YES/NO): YES